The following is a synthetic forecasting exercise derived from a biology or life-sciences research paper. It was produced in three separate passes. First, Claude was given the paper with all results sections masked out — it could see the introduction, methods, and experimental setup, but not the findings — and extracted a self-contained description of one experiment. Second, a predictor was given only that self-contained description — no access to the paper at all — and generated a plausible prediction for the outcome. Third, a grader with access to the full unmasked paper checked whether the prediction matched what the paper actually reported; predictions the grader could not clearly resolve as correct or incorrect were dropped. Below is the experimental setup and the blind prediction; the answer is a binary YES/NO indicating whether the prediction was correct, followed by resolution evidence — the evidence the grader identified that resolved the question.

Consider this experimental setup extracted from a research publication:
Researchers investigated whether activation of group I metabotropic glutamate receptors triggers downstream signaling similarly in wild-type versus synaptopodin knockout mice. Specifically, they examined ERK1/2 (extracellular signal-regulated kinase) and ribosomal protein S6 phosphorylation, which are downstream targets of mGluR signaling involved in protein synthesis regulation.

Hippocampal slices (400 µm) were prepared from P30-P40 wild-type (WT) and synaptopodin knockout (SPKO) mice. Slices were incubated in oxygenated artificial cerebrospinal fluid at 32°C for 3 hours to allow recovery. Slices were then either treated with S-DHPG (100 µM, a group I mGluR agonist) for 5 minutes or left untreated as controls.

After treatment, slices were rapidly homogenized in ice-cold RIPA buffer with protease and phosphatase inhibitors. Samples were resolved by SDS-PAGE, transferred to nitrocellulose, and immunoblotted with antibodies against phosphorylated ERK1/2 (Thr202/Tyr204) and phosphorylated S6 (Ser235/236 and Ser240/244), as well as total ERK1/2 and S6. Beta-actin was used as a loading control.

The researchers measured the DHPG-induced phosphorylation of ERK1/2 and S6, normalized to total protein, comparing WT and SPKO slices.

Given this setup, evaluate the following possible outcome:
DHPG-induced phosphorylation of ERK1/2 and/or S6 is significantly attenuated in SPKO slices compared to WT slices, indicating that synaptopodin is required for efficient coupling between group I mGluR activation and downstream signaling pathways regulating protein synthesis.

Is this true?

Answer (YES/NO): NO